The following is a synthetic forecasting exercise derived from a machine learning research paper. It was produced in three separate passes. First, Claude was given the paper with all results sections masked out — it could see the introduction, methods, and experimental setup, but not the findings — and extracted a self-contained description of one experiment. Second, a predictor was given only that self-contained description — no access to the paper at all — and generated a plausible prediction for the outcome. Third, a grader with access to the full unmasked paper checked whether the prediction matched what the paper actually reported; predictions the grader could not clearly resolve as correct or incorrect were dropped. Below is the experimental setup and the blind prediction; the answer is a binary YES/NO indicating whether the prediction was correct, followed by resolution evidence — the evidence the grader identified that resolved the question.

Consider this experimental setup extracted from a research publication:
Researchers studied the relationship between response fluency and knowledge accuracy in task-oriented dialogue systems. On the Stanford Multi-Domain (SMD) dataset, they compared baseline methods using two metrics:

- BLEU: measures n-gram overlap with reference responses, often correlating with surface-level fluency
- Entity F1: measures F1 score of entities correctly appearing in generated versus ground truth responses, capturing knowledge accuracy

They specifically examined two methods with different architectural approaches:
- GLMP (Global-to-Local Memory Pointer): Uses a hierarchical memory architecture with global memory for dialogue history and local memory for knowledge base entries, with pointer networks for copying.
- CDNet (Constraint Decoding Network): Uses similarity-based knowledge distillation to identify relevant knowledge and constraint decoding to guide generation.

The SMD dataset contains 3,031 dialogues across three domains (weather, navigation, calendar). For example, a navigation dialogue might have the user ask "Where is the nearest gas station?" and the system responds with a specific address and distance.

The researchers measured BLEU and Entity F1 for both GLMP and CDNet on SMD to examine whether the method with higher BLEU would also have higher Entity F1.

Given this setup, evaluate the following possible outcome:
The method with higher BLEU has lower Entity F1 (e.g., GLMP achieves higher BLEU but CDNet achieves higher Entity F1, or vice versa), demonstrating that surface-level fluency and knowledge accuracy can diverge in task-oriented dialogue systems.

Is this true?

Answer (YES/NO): NO